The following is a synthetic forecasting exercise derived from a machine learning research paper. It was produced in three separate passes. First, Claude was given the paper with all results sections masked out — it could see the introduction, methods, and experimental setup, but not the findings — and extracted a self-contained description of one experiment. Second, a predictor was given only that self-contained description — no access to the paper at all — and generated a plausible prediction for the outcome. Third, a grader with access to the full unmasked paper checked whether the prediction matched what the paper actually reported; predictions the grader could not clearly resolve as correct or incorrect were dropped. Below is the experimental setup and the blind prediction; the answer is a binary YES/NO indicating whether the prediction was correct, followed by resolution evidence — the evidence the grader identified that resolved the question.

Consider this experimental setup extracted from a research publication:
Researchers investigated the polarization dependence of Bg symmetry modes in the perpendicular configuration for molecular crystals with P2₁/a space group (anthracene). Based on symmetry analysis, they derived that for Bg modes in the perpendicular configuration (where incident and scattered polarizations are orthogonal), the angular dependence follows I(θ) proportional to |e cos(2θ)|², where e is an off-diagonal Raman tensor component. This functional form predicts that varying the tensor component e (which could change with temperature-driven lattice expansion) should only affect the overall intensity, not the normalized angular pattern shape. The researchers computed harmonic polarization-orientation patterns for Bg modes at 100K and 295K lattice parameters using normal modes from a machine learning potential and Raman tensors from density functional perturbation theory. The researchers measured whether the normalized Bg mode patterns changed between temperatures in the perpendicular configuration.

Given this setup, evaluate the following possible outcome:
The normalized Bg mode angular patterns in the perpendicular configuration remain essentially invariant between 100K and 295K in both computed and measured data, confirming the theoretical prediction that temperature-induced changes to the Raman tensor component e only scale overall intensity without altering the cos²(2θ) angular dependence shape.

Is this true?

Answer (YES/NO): NO